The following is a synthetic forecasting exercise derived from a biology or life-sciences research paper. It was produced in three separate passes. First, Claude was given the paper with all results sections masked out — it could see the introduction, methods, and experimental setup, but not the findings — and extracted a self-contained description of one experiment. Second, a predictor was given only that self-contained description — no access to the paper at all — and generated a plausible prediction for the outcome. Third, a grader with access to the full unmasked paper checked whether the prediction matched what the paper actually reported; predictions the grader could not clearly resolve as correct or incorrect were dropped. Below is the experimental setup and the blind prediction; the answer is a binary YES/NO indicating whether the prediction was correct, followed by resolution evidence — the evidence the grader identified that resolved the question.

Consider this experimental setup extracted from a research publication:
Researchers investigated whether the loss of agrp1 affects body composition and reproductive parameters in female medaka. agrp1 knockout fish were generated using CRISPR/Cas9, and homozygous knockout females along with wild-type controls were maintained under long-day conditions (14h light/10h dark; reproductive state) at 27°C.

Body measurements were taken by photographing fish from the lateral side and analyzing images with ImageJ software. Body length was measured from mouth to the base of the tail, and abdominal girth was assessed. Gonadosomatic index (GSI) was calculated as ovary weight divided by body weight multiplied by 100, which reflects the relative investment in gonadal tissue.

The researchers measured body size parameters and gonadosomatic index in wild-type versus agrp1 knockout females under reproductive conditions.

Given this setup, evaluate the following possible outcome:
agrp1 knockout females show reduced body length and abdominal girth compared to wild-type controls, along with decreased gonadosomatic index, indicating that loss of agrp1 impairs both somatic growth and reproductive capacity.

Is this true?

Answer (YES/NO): NO